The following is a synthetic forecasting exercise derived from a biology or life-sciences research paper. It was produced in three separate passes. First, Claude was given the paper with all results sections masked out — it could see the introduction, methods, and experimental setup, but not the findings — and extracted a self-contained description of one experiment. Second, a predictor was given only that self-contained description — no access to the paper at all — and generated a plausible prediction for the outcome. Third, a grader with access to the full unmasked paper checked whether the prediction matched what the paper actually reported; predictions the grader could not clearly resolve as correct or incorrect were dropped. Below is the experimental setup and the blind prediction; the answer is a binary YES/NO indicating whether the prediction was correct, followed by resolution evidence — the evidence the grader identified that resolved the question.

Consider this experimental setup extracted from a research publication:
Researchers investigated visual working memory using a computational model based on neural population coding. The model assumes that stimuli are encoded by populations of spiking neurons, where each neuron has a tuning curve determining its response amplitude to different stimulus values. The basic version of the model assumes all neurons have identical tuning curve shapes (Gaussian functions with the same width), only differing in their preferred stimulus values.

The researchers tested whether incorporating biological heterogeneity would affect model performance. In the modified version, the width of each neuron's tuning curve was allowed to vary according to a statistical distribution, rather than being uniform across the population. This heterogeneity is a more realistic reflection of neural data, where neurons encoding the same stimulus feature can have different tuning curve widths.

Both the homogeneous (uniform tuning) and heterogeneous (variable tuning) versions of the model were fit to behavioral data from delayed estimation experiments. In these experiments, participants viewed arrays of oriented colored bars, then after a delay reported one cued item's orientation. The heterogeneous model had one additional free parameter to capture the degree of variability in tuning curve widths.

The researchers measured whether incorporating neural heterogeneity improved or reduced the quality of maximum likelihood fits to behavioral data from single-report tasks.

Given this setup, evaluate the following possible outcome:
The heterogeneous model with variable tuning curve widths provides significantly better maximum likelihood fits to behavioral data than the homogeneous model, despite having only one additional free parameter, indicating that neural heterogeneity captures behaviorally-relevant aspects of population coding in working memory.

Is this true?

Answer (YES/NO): YES